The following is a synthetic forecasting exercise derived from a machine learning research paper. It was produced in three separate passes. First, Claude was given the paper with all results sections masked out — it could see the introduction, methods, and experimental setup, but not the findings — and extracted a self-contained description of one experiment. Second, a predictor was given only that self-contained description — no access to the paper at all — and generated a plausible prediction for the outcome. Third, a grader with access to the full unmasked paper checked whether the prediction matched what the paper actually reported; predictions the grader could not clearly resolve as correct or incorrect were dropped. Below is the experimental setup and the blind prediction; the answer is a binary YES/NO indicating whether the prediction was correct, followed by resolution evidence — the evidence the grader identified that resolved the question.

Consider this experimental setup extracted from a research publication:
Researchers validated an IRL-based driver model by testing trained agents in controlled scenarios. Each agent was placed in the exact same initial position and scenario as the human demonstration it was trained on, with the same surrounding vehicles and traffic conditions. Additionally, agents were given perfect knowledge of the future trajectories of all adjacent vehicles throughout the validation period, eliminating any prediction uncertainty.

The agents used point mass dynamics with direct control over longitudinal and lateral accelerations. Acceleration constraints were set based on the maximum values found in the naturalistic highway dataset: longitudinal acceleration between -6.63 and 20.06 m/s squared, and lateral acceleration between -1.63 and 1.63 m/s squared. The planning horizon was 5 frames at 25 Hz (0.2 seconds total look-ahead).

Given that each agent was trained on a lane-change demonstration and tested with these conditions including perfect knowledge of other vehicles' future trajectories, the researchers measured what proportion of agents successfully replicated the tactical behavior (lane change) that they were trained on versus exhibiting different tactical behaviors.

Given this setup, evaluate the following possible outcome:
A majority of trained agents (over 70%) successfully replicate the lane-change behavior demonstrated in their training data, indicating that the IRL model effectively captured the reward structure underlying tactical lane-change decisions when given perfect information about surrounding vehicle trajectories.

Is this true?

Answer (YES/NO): NO